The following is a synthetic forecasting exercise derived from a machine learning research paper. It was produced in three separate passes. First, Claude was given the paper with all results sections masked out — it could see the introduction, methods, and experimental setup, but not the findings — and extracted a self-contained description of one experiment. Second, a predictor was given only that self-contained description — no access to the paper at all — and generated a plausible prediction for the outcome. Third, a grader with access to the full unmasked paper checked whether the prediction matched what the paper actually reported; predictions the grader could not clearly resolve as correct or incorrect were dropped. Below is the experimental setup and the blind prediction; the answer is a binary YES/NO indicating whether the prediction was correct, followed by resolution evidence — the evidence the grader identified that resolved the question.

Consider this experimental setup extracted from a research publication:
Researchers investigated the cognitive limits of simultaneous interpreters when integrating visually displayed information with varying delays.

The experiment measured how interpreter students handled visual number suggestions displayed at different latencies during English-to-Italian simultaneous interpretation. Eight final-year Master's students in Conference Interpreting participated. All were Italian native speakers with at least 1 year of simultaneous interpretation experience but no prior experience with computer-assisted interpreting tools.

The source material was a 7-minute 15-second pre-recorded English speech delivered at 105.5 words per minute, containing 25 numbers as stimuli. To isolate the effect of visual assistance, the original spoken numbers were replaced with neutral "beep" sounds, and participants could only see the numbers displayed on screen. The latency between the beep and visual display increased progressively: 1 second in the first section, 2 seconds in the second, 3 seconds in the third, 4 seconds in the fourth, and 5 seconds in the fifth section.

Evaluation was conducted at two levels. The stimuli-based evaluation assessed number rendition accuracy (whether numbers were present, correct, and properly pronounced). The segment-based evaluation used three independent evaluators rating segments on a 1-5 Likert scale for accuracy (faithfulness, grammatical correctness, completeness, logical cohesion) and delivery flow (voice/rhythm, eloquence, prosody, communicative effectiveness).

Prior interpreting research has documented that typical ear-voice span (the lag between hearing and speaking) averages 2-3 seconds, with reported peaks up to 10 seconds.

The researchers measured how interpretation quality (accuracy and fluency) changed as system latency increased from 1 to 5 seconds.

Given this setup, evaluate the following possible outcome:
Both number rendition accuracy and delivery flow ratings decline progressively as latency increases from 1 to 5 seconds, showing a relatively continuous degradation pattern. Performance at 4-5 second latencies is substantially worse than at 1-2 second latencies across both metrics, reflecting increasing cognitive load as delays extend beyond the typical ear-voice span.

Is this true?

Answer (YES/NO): NO